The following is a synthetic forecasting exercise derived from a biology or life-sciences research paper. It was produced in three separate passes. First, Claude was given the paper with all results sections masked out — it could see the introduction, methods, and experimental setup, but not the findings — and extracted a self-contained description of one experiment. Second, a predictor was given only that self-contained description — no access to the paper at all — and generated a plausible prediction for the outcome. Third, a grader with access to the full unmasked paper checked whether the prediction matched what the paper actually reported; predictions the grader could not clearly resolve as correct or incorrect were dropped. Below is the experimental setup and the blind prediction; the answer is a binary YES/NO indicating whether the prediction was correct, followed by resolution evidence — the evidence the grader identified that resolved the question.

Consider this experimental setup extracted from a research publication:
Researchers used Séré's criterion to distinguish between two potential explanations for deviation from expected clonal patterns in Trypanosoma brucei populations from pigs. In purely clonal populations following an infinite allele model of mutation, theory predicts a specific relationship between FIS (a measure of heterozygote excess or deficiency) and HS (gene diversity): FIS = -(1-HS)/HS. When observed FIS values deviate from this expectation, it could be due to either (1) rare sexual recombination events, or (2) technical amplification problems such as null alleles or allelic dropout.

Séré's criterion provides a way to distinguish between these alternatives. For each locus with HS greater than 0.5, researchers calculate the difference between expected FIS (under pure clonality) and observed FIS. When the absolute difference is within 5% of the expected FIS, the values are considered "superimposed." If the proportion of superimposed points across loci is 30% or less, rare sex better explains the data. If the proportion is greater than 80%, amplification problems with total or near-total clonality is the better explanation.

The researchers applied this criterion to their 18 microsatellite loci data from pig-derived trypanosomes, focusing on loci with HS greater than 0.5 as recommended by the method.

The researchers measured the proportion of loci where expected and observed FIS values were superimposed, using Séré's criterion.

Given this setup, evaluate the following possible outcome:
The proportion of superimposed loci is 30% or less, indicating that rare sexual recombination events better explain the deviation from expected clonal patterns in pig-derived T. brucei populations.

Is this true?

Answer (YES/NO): NO